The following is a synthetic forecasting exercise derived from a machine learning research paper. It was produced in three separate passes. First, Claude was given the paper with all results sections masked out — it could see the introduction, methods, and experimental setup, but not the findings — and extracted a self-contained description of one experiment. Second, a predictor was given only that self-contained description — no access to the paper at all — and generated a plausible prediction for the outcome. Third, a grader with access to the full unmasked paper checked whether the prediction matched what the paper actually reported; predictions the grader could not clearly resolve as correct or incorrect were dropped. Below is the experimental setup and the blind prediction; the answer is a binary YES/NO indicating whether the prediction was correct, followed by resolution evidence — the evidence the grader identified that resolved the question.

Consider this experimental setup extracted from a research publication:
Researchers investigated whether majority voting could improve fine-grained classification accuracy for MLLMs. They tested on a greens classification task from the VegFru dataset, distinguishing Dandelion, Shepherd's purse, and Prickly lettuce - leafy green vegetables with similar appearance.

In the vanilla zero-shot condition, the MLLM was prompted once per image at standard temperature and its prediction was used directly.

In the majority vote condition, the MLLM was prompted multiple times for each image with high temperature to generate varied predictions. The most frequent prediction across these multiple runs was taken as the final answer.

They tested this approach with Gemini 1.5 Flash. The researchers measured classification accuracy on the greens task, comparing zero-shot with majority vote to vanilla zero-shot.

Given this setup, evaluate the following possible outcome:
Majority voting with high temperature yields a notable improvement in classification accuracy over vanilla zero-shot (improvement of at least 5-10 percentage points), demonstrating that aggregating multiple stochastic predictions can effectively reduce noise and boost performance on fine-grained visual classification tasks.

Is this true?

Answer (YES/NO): NO